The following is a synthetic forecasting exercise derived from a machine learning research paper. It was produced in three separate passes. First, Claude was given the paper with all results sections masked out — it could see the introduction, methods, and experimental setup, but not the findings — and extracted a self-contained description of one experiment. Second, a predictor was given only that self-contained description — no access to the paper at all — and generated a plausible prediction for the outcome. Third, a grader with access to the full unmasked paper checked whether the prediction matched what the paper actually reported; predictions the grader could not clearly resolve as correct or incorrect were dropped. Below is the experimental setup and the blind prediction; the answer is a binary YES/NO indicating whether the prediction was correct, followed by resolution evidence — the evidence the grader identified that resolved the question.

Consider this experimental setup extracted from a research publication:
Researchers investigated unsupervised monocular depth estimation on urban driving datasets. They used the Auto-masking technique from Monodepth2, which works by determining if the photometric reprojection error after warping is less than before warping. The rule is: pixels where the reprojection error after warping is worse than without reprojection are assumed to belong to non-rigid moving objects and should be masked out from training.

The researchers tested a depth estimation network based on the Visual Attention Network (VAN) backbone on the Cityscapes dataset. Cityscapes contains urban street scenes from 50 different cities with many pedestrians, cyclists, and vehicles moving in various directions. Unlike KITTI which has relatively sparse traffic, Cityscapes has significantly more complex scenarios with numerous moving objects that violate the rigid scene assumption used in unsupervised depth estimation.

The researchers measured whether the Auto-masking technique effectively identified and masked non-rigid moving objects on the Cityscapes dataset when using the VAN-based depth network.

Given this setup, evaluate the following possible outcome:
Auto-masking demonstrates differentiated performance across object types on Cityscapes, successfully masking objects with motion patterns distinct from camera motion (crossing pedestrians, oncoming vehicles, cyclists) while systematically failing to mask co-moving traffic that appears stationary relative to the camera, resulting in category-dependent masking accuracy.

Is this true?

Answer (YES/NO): NO